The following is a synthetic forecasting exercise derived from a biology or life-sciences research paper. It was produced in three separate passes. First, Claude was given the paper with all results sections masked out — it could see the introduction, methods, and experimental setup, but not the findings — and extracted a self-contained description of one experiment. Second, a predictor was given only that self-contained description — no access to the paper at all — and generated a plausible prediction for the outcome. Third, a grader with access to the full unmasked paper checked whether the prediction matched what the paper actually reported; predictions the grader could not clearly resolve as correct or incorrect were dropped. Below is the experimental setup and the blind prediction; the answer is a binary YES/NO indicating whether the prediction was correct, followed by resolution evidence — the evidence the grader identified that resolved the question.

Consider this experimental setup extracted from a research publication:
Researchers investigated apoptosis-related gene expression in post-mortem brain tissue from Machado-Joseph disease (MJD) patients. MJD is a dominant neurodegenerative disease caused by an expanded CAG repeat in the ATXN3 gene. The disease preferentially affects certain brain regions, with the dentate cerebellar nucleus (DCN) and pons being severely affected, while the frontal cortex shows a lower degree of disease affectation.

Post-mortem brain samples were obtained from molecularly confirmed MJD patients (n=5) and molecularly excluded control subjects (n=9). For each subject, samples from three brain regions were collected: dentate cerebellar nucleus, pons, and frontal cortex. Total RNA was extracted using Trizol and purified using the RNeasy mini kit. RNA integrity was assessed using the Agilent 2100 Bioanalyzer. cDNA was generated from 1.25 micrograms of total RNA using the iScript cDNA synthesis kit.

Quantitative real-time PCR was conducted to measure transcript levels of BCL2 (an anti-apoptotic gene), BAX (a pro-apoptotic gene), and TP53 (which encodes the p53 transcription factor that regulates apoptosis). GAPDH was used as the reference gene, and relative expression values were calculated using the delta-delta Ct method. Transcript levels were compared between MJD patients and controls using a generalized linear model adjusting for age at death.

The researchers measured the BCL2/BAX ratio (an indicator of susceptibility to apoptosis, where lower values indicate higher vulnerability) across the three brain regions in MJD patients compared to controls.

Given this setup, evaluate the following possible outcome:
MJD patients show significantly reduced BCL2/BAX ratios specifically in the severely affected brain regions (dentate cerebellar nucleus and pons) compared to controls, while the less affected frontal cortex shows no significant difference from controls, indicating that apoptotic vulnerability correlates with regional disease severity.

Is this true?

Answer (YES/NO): NO